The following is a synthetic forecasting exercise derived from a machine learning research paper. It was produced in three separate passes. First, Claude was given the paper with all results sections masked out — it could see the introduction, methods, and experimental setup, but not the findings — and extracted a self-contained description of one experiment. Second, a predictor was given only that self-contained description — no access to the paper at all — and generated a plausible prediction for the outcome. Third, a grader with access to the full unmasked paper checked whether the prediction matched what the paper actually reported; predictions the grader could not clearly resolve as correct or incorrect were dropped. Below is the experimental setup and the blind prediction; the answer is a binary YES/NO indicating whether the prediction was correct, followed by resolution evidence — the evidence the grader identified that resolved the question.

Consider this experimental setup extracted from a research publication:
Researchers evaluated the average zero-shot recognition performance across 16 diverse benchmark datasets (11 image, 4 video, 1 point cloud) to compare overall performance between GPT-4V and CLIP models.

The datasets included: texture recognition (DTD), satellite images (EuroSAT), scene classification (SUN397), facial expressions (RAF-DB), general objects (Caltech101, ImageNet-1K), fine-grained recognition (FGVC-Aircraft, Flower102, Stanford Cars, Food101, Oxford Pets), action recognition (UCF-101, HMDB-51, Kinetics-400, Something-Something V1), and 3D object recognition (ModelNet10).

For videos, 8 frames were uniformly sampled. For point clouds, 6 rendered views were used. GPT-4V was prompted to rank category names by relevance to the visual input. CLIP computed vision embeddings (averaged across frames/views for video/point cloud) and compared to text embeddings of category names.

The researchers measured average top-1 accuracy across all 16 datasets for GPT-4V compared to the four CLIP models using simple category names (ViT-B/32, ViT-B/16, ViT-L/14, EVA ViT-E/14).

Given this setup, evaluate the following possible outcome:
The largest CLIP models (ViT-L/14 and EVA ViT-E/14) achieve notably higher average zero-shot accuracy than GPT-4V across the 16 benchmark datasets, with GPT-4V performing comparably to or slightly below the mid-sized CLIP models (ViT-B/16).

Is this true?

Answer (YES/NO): NO